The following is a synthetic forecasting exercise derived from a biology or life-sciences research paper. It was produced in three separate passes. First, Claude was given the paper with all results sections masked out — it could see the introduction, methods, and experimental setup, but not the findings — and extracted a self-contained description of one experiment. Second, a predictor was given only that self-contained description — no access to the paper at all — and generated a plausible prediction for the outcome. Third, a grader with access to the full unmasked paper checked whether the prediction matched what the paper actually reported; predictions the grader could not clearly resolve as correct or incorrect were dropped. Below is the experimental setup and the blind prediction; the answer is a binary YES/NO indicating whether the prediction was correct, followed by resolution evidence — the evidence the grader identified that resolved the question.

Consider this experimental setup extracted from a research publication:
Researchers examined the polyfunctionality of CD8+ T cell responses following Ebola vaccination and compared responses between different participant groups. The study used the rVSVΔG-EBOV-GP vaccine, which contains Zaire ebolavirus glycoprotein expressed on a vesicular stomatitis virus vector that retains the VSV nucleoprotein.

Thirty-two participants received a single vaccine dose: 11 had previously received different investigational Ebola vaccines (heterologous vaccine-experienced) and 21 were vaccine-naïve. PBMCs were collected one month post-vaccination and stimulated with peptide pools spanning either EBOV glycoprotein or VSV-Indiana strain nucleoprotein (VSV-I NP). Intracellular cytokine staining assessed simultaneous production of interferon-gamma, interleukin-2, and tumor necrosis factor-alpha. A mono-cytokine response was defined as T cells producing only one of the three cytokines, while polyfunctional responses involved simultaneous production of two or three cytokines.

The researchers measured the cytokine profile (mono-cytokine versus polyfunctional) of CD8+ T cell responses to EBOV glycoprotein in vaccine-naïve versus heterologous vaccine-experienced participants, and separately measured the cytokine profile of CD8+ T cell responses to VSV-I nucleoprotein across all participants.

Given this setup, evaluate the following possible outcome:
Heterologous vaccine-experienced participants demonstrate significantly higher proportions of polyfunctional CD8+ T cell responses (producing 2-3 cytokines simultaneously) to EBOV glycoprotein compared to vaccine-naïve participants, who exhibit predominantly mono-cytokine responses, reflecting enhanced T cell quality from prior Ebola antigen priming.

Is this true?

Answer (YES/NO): YES